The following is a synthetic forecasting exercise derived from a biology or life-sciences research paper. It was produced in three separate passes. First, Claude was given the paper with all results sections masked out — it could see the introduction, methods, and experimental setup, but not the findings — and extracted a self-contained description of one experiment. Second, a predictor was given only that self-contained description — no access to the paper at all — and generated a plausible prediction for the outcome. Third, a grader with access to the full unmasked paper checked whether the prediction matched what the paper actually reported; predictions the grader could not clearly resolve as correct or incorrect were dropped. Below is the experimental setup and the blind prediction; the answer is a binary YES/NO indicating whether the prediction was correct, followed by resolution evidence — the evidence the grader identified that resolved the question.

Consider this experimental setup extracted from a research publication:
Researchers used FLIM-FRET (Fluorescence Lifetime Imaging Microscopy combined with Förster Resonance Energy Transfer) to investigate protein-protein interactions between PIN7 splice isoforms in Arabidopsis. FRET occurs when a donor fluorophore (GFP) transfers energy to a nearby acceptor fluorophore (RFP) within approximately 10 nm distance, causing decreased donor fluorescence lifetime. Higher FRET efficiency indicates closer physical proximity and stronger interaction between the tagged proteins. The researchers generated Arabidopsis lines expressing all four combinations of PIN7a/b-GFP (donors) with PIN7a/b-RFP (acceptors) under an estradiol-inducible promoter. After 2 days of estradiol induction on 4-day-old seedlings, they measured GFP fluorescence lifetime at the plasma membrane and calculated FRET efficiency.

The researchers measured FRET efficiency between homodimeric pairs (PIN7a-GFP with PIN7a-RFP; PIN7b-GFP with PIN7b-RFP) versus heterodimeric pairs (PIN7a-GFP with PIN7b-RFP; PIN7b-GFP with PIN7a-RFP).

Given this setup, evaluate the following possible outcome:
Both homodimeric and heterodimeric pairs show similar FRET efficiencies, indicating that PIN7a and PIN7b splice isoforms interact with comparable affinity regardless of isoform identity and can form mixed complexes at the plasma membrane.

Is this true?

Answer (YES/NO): YES